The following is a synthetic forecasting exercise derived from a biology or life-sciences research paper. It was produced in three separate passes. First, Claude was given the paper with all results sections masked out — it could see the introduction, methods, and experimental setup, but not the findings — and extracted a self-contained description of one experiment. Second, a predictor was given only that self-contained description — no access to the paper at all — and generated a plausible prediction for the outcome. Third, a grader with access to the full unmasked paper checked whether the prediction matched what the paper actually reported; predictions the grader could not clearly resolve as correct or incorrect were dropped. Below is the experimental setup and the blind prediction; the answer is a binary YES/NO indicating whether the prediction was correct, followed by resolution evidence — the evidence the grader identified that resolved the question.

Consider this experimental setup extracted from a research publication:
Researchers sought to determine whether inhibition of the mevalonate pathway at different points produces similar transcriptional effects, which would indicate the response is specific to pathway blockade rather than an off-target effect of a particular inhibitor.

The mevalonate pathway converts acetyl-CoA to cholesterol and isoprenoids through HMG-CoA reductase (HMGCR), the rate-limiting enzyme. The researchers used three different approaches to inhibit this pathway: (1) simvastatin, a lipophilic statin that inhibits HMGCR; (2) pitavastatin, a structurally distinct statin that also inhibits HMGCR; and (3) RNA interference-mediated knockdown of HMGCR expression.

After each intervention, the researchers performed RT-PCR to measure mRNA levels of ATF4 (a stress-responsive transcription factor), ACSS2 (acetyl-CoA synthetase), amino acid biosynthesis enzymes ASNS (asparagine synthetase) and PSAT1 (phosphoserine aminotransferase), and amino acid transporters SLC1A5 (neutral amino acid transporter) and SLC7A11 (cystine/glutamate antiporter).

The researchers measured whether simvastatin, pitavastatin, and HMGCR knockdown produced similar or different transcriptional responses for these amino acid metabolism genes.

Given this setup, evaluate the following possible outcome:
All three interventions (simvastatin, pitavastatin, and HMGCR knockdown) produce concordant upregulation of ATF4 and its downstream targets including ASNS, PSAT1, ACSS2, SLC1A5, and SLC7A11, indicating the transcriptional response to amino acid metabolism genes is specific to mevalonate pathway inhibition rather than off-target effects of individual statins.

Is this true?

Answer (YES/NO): YES